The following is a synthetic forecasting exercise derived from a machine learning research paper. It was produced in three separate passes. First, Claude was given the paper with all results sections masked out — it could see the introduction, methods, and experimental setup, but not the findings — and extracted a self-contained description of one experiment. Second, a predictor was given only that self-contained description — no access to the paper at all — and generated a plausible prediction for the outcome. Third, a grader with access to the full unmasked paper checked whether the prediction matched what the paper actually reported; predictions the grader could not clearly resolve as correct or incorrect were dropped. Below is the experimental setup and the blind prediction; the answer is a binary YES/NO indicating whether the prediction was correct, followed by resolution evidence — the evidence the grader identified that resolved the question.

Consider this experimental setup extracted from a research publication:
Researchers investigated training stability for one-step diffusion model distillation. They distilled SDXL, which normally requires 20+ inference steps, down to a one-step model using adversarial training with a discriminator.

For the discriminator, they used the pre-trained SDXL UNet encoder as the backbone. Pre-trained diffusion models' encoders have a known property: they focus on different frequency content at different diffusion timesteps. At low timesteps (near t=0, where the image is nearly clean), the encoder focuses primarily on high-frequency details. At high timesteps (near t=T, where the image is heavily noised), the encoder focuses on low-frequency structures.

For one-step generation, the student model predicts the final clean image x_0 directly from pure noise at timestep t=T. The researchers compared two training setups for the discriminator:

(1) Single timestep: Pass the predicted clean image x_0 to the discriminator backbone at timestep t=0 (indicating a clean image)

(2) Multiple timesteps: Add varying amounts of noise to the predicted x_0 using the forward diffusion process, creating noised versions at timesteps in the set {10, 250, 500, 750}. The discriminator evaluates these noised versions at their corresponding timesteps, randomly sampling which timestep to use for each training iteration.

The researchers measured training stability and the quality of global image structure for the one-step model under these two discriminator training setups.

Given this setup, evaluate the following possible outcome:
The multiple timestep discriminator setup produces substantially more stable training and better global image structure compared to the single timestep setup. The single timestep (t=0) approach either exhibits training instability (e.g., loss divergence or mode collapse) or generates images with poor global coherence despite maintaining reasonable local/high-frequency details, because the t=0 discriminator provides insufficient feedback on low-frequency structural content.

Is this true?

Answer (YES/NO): YES